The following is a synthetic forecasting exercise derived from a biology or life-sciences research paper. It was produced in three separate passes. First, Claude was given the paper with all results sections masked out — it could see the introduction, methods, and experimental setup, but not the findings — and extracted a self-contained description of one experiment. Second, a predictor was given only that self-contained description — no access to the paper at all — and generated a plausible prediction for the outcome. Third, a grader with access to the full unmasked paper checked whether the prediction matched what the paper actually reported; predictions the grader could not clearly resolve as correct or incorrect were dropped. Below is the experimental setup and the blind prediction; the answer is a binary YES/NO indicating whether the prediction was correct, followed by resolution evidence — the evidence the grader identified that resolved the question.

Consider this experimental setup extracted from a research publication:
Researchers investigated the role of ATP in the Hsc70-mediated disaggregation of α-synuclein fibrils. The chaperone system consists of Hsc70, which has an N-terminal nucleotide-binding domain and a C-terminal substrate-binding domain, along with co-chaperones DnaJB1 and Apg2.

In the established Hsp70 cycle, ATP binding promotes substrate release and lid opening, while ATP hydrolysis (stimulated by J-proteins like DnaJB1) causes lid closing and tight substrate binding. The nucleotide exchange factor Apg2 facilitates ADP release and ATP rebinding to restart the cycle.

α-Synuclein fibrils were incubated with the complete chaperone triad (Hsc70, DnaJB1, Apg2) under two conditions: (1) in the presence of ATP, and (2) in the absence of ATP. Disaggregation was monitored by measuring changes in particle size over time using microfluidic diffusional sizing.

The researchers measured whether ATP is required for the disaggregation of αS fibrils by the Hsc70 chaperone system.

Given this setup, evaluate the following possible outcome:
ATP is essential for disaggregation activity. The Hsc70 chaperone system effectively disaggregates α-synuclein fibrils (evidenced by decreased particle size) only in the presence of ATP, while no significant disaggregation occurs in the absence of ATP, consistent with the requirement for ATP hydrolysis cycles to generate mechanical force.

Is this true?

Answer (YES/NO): YES